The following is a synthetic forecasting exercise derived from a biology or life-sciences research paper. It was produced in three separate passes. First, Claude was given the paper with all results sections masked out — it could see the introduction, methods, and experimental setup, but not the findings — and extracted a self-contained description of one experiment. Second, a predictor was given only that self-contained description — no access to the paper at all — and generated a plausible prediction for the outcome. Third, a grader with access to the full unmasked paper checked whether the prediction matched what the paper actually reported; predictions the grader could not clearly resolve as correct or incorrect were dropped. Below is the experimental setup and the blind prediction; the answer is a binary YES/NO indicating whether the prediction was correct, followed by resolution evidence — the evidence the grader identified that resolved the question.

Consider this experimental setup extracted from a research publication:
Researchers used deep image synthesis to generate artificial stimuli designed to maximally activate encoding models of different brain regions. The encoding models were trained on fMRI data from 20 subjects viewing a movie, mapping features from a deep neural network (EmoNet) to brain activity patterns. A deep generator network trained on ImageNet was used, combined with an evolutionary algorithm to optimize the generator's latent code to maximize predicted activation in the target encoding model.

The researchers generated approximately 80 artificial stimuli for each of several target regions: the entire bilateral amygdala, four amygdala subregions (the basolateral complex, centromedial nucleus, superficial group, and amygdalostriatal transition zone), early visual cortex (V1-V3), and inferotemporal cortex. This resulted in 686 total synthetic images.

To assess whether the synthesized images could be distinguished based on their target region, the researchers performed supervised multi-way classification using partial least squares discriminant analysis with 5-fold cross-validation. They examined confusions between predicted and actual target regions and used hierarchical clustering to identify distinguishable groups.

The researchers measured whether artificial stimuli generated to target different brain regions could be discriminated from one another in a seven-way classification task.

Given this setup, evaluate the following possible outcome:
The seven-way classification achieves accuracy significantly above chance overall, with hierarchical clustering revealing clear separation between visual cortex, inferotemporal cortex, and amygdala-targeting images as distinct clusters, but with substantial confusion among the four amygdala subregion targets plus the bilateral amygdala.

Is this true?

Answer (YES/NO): NO